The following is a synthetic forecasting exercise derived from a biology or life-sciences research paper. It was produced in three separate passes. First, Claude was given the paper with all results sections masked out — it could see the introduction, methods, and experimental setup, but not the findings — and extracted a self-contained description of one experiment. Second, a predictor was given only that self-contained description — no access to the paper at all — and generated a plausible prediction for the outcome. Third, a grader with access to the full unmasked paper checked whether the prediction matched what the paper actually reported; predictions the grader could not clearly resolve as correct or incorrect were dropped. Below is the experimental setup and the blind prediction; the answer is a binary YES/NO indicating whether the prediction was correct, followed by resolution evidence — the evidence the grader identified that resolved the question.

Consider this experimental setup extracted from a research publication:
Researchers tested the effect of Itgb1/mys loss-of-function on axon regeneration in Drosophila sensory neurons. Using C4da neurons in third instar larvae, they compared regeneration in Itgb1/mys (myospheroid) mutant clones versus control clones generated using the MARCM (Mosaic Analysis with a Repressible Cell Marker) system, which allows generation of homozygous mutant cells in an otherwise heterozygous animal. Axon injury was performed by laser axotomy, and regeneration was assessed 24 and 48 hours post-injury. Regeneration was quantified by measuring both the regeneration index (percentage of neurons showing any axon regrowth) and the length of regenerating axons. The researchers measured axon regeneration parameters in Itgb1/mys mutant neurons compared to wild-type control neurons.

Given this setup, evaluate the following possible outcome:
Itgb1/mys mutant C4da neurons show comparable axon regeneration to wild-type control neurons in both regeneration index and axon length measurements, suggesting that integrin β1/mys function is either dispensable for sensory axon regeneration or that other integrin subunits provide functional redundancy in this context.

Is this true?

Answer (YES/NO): NO